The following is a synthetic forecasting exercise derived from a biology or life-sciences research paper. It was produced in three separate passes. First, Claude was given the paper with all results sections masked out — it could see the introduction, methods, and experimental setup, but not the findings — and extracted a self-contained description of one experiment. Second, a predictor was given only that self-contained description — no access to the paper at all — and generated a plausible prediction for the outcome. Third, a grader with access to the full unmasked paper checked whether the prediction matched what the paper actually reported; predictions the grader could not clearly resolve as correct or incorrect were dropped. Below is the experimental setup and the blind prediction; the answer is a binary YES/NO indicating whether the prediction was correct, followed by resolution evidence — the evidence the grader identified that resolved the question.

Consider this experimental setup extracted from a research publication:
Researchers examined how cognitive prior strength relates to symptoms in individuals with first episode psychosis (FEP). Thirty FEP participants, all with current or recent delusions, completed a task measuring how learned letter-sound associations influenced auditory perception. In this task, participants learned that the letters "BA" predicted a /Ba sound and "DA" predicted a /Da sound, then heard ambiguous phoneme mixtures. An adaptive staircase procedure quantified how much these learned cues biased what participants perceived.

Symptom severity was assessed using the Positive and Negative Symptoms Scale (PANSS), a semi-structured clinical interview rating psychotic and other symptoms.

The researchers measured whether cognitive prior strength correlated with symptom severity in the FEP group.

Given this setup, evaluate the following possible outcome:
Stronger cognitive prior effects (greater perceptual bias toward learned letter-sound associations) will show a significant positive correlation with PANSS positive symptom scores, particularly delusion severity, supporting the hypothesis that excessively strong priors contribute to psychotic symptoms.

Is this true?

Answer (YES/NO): NO